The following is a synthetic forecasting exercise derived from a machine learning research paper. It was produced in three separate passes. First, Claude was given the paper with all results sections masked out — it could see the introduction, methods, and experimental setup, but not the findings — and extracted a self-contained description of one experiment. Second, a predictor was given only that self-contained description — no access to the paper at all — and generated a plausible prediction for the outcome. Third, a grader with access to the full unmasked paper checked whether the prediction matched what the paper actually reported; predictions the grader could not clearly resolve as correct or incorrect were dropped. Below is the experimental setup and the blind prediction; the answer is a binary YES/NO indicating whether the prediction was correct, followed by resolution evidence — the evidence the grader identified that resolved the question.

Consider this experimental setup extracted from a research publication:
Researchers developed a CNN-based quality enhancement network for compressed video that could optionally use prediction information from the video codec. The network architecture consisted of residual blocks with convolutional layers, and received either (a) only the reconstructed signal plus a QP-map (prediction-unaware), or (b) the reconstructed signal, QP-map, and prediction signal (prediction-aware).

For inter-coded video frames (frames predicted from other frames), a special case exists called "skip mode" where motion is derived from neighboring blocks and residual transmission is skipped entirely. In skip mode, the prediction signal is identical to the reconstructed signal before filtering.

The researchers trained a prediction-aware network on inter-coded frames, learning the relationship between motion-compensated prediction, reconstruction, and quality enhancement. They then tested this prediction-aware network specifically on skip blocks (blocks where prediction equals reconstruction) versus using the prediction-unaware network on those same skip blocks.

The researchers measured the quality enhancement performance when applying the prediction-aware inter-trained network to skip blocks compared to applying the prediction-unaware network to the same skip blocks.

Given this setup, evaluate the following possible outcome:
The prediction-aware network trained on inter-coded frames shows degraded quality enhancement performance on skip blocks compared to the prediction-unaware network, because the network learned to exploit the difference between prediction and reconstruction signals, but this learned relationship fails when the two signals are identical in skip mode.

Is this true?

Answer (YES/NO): YES